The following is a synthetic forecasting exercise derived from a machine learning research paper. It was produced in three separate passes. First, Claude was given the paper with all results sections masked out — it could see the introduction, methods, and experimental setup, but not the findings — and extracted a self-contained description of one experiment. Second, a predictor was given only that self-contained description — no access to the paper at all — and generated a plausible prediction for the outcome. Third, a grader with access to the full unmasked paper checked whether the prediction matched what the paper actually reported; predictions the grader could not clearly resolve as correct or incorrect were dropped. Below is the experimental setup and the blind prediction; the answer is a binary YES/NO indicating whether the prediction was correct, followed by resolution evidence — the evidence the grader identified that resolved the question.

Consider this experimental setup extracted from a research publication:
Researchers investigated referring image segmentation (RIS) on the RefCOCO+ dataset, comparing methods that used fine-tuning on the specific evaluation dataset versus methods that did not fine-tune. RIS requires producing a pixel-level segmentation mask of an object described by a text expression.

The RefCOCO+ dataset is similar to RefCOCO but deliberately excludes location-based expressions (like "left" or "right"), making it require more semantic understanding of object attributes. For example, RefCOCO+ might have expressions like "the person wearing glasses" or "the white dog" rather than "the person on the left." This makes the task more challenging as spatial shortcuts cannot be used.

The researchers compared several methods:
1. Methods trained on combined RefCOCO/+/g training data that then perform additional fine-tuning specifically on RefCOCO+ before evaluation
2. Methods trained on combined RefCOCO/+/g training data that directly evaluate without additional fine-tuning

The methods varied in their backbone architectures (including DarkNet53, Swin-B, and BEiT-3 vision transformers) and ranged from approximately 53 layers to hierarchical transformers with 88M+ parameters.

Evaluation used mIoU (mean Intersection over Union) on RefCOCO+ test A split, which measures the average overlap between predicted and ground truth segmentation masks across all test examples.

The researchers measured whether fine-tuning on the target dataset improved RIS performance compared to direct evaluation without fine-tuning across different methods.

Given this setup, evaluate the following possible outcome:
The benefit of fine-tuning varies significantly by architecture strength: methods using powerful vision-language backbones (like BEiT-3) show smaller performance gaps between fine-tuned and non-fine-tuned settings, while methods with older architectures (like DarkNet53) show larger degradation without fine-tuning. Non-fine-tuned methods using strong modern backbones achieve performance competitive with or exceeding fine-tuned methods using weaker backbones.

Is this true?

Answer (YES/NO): NO